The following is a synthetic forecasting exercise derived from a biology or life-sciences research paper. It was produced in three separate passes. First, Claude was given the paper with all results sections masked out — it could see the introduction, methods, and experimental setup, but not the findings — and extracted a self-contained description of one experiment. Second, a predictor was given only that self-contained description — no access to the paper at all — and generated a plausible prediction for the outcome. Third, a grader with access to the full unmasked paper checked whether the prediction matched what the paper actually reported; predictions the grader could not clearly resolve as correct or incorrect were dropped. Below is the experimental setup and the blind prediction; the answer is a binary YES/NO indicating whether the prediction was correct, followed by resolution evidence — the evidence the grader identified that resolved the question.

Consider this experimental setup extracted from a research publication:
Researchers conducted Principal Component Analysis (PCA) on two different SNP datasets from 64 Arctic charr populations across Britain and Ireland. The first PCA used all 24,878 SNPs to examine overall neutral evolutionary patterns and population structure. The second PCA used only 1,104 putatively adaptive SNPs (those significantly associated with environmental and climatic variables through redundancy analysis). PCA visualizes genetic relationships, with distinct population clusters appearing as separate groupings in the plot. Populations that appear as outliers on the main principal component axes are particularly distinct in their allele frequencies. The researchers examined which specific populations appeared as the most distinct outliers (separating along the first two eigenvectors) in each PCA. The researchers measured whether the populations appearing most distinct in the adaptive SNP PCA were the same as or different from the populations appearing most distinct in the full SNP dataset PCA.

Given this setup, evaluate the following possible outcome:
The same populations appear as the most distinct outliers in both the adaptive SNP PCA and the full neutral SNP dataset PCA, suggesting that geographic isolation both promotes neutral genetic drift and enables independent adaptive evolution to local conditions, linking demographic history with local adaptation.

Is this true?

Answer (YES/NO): NO